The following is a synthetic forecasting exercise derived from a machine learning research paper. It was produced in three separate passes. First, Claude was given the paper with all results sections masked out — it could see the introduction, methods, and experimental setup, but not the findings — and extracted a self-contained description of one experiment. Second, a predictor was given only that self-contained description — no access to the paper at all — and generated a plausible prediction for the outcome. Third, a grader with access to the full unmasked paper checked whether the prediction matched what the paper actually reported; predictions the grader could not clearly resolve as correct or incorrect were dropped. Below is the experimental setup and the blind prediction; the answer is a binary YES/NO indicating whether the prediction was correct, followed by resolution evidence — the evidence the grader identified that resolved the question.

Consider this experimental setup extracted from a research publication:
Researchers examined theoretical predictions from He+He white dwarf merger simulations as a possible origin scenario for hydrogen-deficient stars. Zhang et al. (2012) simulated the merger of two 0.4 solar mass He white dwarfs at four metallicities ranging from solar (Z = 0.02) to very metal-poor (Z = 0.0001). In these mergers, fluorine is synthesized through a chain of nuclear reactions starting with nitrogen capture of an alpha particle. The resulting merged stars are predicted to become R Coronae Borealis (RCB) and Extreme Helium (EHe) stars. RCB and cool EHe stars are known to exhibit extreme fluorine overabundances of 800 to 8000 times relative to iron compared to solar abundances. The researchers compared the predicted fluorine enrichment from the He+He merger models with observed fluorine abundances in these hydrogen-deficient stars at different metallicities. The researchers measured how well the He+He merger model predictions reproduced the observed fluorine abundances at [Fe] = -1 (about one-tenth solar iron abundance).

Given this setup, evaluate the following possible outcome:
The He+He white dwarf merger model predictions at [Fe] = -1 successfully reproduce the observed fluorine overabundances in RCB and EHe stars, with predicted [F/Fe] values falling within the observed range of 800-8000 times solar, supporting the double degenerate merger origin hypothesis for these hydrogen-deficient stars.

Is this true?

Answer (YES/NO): NO